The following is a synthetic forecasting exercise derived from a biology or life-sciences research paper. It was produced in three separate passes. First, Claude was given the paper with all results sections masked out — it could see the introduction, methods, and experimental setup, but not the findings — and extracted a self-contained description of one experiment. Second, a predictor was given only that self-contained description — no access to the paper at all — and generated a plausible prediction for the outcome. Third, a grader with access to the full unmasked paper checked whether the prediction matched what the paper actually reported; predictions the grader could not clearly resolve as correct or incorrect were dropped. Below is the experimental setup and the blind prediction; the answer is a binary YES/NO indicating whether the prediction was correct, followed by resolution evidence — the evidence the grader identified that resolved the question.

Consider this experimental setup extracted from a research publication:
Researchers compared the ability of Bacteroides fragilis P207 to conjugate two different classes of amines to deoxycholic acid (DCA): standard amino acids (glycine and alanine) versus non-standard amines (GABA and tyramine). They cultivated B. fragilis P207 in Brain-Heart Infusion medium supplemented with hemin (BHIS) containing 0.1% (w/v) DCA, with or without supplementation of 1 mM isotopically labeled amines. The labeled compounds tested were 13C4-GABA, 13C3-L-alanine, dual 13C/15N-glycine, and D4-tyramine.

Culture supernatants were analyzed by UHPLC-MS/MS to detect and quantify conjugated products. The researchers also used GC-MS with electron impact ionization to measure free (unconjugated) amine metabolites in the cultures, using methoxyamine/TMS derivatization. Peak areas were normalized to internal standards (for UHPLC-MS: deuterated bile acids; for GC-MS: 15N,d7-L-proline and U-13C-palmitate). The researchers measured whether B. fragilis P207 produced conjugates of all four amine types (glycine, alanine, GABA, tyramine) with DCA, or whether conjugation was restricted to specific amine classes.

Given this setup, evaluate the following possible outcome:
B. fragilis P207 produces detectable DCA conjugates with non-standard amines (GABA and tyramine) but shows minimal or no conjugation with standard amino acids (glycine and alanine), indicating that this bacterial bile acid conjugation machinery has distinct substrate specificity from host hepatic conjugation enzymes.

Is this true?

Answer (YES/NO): NO